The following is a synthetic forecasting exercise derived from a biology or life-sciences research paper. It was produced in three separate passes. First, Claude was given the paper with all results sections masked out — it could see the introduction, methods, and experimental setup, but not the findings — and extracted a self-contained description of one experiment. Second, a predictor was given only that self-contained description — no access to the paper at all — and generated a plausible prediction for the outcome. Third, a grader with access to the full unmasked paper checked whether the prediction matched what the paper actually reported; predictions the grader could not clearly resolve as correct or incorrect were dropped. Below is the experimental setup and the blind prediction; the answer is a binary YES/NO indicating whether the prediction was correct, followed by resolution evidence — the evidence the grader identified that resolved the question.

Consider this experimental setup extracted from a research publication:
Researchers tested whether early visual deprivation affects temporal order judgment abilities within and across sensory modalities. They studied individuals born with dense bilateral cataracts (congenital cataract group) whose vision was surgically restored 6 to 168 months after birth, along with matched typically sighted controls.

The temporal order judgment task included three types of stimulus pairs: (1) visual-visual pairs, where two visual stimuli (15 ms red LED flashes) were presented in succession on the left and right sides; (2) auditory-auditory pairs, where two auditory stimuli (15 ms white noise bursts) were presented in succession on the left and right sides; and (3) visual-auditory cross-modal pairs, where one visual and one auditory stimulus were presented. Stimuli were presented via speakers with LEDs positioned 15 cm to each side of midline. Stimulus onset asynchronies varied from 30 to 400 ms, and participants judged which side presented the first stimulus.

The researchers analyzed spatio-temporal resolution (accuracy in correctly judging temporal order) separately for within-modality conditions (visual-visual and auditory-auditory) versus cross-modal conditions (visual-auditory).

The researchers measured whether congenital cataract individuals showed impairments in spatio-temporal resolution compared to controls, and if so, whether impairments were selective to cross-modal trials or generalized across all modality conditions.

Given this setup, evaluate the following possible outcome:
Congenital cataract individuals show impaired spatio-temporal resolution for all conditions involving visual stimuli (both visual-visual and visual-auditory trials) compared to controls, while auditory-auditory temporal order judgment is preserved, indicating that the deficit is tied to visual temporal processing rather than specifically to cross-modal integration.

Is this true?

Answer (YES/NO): YES